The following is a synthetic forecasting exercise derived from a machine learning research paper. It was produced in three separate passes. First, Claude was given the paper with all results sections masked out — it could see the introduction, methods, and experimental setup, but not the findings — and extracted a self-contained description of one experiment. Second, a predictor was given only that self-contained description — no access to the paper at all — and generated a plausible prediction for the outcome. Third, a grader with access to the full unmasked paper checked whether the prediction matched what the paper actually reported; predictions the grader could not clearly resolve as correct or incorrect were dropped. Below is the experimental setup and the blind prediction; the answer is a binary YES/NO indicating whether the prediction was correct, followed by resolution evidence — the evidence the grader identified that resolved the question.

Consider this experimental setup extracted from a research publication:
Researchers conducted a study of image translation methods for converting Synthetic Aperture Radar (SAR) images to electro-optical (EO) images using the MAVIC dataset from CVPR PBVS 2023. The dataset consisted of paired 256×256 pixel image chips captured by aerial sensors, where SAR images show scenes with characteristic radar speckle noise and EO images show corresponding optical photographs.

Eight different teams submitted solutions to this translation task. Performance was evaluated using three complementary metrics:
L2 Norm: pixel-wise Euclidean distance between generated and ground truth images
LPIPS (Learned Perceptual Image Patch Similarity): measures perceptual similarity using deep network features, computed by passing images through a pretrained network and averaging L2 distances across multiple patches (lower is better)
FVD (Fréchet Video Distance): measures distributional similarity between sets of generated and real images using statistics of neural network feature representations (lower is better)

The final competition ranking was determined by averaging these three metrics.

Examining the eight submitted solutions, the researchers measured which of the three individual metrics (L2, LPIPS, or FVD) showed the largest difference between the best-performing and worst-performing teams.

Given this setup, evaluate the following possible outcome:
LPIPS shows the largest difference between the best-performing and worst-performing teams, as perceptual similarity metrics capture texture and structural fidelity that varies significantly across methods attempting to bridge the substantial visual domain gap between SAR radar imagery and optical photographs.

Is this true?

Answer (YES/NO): NO